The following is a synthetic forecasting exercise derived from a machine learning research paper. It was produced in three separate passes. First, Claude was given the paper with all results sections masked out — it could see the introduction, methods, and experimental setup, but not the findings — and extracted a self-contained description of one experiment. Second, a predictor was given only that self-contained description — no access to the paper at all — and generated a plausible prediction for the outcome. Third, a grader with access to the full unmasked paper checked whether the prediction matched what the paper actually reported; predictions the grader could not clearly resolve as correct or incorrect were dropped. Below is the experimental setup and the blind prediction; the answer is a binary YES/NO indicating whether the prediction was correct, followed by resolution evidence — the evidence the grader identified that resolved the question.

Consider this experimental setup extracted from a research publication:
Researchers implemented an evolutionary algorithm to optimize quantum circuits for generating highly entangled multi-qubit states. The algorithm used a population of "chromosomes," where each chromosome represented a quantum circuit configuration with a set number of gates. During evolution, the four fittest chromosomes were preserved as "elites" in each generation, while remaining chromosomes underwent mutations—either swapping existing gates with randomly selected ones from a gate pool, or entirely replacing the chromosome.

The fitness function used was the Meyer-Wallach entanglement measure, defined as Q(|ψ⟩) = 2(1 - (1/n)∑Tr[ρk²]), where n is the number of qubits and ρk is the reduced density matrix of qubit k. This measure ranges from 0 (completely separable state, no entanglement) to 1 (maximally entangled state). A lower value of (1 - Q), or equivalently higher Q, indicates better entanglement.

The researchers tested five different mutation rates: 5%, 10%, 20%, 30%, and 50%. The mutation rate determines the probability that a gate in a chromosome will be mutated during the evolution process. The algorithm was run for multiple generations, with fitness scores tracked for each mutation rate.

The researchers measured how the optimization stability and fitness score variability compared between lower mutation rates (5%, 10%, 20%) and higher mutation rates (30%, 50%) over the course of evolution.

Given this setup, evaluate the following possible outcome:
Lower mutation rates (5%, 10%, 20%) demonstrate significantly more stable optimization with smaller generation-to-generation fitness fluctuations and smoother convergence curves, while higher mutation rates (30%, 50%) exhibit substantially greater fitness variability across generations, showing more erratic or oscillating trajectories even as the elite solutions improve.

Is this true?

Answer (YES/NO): YES